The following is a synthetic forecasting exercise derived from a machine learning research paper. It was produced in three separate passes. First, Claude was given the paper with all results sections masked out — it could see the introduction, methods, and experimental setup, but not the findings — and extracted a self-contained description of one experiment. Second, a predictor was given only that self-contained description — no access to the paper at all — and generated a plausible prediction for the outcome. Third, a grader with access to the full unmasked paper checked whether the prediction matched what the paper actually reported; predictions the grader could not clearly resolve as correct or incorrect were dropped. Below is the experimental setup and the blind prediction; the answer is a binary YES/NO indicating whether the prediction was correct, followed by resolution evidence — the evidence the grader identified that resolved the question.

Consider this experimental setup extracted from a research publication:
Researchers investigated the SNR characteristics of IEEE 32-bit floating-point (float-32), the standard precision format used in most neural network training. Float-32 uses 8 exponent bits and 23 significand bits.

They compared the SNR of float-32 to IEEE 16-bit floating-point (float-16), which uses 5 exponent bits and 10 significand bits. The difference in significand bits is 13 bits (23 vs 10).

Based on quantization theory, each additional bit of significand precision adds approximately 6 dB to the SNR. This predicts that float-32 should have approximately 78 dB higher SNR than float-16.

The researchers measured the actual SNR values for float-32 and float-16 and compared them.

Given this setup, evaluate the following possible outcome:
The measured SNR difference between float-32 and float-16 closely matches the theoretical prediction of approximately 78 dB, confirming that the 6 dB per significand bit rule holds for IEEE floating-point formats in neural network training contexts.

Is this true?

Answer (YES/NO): YES